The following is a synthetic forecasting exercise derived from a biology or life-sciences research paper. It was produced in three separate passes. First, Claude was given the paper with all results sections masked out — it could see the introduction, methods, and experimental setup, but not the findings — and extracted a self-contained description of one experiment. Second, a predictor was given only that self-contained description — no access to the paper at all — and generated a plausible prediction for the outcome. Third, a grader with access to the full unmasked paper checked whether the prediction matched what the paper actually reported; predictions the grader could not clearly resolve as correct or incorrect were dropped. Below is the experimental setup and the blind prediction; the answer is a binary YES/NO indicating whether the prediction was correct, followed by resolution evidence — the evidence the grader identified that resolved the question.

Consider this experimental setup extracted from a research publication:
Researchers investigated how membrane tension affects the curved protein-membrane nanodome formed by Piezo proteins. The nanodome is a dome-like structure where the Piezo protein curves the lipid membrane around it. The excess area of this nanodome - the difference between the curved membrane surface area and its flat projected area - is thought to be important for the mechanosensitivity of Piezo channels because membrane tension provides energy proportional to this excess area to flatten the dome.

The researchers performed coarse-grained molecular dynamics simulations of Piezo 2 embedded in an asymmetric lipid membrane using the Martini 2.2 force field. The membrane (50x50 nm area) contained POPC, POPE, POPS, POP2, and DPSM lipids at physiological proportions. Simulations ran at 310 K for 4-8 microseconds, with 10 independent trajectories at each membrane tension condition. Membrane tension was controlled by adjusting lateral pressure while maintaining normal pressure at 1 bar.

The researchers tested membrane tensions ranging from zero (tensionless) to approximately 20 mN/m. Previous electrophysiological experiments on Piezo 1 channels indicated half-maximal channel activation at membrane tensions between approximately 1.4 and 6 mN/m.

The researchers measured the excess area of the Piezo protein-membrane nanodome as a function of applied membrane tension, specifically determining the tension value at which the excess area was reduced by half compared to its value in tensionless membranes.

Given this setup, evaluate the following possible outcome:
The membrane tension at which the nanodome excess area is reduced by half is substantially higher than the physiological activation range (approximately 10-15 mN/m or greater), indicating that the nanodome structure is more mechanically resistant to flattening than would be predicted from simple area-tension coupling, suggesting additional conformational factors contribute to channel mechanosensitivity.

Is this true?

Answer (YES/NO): NO